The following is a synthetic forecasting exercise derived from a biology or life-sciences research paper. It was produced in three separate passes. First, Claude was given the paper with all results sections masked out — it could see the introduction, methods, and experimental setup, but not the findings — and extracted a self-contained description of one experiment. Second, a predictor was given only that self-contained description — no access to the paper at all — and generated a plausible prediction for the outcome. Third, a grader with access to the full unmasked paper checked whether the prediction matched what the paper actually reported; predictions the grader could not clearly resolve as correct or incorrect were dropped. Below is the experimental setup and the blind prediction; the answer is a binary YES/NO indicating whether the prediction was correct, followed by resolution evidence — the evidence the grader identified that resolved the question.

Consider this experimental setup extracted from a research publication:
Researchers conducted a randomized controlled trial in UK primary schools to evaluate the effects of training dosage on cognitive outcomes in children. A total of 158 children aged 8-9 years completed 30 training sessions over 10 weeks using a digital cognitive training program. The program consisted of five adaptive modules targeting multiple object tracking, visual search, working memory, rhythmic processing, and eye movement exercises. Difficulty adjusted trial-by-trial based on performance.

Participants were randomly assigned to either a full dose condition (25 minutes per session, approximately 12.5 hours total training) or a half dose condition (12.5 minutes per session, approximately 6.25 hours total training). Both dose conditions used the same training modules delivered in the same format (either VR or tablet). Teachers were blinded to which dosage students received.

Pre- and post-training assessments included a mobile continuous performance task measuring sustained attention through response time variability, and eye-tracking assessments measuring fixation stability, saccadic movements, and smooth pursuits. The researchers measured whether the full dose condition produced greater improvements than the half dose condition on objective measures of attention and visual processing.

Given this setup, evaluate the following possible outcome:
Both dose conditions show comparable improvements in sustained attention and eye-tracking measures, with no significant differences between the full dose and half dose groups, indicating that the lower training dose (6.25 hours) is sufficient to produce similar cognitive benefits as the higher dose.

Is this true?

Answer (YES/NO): NO